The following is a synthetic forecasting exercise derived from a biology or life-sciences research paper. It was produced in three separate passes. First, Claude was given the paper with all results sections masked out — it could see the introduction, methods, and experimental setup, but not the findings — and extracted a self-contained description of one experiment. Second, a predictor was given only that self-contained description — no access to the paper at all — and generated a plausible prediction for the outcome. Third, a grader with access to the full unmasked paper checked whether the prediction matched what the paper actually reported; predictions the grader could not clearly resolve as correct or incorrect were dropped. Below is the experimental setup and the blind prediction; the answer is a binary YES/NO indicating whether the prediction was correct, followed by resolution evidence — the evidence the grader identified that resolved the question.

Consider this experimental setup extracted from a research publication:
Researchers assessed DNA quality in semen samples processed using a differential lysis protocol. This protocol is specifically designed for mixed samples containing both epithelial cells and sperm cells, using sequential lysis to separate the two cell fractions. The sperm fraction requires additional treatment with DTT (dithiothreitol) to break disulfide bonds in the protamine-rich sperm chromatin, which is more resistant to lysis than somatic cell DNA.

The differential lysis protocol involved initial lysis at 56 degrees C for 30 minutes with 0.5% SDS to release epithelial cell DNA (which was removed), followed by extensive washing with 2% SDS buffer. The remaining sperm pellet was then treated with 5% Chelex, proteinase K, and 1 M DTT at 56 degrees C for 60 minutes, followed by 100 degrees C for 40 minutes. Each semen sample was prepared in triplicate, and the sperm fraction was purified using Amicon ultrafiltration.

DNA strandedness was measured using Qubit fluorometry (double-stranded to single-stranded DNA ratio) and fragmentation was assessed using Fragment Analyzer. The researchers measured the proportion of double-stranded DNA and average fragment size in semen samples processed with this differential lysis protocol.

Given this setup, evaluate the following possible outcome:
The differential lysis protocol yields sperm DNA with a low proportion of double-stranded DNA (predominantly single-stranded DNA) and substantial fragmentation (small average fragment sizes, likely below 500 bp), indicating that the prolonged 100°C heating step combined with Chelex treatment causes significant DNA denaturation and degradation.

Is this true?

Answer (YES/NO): NO